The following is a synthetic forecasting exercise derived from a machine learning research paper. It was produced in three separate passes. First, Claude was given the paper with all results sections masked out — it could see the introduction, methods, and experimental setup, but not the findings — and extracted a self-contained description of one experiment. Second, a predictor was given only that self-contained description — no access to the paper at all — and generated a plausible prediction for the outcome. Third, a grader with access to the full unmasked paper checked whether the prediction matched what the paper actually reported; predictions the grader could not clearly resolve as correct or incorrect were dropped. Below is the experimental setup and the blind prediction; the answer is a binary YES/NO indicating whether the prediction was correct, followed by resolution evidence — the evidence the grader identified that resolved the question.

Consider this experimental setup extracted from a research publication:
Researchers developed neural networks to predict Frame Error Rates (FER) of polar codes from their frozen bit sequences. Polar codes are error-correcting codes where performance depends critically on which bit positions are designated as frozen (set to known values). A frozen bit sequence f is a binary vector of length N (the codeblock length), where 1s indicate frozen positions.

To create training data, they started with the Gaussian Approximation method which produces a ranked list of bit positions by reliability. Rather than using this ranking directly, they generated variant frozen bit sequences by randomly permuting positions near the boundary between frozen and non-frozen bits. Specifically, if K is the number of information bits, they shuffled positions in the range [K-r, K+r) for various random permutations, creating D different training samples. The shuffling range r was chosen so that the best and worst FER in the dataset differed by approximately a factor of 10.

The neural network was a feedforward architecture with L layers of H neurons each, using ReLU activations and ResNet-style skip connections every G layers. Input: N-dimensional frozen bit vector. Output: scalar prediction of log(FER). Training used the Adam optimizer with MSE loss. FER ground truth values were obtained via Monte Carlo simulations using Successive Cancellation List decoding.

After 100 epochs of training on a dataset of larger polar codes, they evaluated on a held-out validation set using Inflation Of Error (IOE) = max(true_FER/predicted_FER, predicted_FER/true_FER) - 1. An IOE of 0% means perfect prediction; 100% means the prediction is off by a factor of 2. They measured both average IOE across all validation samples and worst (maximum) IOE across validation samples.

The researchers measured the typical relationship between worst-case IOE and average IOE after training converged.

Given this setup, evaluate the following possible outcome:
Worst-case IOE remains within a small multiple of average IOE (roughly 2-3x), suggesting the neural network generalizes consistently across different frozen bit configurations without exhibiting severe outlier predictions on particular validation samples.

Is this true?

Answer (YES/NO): NO